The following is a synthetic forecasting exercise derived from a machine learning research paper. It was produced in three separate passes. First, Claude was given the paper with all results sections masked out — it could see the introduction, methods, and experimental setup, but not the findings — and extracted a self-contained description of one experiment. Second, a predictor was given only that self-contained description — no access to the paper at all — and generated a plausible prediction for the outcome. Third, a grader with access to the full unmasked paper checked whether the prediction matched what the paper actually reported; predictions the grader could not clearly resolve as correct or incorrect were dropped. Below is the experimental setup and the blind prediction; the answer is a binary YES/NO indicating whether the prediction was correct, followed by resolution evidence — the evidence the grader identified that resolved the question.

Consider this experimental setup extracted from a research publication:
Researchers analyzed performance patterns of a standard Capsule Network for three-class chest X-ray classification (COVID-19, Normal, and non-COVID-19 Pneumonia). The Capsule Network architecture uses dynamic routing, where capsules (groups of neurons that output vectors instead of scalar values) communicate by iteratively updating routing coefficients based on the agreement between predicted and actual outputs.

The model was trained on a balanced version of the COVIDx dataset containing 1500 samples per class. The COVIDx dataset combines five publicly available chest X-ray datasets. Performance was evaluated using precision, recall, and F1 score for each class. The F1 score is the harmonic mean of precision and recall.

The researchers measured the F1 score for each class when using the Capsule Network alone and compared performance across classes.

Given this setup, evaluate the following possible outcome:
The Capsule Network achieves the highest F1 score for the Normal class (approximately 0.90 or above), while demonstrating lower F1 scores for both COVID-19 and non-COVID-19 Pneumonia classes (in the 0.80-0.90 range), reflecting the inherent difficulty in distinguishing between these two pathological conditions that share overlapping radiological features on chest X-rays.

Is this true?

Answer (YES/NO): NO